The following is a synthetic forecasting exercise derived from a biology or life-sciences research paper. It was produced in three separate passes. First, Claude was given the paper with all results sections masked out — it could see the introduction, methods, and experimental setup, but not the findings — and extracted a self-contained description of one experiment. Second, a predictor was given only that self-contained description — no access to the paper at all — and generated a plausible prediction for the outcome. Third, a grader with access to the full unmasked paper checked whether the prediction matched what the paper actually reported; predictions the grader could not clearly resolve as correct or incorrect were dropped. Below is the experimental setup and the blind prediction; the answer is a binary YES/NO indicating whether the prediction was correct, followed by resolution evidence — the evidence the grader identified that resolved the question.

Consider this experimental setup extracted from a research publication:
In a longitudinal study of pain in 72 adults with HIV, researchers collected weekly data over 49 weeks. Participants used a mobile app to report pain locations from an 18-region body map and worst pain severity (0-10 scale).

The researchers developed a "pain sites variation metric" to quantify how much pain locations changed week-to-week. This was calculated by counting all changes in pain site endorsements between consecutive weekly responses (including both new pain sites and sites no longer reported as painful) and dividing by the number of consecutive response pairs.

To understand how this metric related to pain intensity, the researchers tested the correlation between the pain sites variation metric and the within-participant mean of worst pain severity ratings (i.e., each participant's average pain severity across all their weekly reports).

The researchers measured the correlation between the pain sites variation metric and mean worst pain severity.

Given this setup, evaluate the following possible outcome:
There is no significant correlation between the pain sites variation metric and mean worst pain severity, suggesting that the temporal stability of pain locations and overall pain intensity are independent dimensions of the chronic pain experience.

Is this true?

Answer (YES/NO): NO